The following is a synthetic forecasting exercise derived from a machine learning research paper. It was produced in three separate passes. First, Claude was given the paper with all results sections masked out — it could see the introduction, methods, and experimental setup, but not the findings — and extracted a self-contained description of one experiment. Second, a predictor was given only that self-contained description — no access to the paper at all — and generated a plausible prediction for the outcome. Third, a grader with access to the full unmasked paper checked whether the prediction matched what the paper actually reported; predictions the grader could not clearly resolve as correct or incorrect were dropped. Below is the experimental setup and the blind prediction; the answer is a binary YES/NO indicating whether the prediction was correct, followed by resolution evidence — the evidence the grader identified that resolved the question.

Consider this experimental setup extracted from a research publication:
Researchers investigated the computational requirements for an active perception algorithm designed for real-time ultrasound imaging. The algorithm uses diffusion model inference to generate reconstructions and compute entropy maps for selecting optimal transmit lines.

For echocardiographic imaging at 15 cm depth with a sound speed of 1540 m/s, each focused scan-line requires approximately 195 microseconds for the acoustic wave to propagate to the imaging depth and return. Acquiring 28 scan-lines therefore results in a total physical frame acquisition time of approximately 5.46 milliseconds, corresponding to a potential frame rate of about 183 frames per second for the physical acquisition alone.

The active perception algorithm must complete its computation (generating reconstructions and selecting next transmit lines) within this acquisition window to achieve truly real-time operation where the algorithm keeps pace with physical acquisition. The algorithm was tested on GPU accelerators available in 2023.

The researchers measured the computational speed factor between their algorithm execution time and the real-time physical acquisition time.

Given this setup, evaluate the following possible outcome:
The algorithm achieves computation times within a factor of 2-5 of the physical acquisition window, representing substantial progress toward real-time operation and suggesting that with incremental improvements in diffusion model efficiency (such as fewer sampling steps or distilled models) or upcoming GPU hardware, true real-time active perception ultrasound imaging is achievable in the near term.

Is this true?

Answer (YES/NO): YES